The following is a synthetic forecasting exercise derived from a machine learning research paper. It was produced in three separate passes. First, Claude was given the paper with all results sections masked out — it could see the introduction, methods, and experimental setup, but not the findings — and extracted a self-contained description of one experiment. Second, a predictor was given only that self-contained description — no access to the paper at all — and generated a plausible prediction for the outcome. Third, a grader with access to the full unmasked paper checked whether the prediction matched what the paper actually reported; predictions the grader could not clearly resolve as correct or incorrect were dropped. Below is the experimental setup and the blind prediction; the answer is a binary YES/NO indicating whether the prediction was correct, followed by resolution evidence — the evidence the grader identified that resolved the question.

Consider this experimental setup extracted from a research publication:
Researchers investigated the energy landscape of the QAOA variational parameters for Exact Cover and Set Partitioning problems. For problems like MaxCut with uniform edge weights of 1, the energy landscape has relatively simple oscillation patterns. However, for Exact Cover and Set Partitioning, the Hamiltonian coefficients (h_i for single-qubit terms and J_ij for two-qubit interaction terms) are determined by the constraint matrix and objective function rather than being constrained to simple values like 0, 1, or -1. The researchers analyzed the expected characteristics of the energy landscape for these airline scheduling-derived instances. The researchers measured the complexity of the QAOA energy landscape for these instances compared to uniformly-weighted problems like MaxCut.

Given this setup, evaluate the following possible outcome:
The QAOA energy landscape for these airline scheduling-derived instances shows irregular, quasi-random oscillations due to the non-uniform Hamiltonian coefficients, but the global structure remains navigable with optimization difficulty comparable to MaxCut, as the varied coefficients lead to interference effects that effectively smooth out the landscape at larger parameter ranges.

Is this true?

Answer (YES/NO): NO